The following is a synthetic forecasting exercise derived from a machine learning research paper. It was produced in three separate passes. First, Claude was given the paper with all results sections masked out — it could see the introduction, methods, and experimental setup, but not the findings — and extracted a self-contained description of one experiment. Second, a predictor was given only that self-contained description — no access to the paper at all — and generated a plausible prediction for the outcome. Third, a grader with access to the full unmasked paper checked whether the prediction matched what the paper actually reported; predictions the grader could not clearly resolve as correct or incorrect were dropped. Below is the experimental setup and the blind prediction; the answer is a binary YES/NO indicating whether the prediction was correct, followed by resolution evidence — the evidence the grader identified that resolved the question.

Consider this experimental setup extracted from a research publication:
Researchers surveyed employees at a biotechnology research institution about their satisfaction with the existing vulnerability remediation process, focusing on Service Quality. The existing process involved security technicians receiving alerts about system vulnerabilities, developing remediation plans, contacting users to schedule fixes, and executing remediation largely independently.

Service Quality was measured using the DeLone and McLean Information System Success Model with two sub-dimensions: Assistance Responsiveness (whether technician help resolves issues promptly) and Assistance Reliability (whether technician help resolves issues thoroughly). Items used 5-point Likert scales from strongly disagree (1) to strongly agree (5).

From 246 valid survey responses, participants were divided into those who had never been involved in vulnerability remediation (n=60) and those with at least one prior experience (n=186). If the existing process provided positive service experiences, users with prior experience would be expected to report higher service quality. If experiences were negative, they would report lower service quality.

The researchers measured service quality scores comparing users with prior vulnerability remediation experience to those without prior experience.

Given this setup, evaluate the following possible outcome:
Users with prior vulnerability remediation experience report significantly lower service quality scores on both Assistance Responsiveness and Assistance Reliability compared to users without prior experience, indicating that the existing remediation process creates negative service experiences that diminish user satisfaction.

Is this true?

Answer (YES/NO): NO